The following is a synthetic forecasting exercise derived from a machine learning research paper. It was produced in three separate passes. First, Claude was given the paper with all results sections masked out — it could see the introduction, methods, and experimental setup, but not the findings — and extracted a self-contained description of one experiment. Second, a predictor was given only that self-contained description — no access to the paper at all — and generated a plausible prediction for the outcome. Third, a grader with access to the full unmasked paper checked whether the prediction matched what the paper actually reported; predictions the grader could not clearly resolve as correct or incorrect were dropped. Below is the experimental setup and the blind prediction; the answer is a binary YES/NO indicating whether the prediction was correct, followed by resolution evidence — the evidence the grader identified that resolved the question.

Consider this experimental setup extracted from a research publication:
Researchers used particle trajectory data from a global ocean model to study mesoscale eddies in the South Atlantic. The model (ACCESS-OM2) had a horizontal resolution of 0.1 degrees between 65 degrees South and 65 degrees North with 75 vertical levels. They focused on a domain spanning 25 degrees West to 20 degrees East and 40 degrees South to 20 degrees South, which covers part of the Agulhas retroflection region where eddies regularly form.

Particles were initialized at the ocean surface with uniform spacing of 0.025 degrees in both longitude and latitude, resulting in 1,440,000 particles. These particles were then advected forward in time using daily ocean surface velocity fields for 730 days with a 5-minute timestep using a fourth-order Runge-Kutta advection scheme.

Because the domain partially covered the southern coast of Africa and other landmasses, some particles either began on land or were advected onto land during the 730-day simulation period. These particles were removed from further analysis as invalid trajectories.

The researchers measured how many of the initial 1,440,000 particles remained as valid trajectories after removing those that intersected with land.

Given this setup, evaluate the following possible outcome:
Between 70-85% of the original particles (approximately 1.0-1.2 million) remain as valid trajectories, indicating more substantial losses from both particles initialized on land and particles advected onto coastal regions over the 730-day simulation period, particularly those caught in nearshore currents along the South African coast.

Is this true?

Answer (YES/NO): NO